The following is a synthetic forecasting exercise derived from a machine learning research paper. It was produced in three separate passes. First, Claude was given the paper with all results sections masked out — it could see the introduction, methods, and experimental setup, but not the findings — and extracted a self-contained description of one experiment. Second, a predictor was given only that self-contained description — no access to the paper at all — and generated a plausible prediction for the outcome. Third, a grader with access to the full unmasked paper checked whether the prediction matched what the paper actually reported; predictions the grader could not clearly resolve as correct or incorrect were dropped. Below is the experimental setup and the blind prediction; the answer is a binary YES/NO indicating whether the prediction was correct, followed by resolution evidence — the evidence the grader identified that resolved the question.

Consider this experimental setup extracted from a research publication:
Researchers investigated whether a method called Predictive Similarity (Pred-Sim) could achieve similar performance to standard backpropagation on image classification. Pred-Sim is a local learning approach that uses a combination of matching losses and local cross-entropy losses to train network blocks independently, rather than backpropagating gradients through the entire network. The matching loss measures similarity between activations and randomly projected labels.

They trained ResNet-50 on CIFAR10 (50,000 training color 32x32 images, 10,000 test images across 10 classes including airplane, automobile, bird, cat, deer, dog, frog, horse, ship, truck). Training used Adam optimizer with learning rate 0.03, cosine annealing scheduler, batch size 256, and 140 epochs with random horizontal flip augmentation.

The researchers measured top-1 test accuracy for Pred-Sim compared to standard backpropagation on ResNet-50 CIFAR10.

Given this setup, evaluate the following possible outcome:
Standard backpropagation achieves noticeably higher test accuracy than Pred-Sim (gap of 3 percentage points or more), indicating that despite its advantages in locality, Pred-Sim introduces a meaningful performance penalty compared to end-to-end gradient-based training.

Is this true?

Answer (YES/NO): NO